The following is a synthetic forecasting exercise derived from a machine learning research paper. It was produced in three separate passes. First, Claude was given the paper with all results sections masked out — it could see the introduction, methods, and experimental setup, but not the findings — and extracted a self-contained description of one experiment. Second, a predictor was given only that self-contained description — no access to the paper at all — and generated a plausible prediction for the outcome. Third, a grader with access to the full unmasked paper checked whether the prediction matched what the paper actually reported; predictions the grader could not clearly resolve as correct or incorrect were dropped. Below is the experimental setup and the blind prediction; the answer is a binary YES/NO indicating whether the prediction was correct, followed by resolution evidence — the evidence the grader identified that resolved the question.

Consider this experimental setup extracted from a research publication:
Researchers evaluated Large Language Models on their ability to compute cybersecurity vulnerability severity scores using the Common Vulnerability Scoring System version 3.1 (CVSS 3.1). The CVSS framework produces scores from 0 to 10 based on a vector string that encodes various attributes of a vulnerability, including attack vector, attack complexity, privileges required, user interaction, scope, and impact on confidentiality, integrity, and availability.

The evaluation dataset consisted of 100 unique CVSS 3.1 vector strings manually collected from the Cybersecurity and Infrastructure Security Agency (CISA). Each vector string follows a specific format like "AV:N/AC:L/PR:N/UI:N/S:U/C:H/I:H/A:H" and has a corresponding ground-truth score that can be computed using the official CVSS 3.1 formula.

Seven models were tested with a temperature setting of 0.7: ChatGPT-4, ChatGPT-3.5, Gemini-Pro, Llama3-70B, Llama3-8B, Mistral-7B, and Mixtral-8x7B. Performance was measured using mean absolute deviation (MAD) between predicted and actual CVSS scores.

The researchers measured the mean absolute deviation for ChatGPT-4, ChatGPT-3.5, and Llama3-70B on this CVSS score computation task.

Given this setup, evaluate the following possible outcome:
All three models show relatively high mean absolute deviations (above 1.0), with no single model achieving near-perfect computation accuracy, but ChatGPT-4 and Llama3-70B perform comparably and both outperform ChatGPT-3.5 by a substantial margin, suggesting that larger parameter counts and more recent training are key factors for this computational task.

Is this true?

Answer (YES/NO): NO